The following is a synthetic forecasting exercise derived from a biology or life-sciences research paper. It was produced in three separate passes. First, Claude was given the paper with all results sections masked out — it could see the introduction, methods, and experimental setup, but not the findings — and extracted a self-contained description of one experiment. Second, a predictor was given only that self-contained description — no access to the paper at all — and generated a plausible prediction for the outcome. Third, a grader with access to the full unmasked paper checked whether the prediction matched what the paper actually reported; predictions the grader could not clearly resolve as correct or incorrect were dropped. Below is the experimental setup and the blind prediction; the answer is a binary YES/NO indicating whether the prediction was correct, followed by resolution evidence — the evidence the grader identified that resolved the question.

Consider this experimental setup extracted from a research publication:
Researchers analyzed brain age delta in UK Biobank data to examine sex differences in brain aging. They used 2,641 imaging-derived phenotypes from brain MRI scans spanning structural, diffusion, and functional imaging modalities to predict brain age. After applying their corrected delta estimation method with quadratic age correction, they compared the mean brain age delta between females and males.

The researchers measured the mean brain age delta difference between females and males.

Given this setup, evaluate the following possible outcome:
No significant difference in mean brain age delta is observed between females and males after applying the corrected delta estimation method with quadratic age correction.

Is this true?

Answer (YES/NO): NO